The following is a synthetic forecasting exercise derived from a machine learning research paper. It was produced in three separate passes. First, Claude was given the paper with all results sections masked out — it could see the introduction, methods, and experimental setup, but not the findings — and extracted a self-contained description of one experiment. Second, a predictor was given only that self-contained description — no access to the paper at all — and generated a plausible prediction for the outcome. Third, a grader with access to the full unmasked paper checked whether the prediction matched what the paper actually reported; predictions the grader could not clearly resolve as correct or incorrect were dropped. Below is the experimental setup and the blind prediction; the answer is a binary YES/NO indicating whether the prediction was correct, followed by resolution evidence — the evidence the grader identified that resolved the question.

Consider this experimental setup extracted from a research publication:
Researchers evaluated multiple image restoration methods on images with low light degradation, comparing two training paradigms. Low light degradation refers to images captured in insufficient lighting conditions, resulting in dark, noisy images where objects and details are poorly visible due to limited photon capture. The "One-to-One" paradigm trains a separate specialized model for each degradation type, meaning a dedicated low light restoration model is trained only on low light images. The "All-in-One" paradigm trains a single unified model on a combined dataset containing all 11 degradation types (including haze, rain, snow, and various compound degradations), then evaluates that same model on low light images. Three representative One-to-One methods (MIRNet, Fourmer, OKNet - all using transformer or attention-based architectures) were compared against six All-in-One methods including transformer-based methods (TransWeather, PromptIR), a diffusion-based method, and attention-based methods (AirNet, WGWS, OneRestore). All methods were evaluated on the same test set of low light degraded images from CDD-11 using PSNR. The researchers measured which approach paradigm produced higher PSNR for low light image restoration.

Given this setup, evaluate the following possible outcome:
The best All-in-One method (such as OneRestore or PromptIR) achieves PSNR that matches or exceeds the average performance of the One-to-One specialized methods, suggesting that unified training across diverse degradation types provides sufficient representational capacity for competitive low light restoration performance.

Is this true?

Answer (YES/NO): YES